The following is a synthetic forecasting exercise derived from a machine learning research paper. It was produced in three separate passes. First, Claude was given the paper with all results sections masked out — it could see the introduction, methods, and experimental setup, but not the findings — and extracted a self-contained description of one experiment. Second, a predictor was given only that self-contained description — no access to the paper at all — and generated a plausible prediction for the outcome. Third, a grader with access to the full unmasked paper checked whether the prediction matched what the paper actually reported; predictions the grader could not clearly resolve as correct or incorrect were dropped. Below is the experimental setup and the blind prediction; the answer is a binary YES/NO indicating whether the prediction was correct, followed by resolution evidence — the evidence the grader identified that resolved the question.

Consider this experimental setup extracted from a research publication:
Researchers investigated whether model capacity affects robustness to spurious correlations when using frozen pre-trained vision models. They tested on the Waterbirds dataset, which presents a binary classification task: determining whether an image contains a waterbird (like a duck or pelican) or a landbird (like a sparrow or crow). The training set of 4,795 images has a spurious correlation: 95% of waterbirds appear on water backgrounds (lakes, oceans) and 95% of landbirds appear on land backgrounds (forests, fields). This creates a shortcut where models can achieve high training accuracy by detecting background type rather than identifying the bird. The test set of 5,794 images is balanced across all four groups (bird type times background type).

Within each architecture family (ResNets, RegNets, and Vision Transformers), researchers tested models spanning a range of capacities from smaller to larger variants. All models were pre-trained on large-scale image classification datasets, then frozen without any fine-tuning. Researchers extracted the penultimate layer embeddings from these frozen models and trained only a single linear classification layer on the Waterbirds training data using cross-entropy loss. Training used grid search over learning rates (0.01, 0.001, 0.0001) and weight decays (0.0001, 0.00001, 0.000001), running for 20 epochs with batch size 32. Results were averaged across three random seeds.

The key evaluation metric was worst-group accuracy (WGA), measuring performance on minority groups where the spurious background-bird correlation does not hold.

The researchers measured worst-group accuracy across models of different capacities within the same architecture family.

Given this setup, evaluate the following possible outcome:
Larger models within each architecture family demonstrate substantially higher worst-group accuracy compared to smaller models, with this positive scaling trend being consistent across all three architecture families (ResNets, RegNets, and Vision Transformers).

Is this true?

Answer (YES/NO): NO